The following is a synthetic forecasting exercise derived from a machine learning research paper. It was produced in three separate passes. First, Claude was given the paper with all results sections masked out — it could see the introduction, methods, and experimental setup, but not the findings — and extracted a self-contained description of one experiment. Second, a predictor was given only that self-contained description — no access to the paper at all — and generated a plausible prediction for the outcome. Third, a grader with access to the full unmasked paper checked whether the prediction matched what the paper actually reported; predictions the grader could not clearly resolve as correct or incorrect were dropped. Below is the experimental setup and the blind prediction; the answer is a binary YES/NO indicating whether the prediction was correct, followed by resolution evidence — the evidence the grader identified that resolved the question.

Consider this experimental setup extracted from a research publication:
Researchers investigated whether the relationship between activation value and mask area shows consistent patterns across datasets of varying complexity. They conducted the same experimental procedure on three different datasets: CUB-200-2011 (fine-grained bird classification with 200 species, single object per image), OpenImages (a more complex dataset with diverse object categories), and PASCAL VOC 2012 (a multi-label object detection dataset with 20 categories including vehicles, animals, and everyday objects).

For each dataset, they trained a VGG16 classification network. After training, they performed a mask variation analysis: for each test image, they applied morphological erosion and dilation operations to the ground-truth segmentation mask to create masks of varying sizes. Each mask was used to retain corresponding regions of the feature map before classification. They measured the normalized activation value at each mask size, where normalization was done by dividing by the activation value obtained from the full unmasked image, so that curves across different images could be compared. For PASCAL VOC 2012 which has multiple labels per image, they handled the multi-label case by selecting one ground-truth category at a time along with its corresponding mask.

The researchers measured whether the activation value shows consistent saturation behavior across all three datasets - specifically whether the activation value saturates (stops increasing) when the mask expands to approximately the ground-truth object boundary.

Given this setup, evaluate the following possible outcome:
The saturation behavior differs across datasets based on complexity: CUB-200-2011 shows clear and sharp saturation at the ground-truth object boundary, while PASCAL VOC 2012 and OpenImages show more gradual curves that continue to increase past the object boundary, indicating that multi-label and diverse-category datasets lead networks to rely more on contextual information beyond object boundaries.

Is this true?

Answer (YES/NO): NO